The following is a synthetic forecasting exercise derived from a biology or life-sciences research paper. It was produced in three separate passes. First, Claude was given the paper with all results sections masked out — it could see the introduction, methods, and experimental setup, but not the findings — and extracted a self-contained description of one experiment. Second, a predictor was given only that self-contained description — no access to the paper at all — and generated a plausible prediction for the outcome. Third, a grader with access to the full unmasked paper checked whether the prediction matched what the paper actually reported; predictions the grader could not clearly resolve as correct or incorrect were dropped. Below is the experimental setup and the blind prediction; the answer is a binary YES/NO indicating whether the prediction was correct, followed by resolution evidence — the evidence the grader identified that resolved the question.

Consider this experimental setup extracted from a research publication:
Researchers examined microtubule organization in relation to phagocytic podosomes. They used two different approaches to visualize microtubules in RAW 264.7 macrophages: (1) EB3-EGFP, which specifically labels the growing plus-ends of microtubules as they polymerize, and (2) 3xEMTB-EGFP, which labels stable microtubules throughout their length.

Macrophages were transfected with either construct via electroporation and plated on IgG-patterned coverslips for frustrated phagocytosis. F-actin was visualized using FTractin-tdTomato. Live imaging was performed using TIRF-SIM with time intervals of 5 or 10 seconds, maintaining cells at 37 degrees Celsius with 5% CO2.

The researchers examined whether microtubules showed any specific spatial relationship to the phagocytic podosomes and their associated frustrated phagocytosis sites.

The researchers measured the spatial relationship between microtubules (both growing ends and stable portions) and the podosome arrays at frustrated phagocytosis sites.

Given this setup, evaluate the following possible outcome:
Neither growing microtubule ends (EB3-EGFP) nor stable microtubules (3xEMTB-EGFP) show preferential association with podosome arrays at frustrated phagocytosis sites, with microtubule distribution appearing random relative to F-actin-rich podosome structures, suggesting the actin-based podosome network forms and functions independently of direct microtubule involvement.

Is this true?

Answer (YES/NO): NO